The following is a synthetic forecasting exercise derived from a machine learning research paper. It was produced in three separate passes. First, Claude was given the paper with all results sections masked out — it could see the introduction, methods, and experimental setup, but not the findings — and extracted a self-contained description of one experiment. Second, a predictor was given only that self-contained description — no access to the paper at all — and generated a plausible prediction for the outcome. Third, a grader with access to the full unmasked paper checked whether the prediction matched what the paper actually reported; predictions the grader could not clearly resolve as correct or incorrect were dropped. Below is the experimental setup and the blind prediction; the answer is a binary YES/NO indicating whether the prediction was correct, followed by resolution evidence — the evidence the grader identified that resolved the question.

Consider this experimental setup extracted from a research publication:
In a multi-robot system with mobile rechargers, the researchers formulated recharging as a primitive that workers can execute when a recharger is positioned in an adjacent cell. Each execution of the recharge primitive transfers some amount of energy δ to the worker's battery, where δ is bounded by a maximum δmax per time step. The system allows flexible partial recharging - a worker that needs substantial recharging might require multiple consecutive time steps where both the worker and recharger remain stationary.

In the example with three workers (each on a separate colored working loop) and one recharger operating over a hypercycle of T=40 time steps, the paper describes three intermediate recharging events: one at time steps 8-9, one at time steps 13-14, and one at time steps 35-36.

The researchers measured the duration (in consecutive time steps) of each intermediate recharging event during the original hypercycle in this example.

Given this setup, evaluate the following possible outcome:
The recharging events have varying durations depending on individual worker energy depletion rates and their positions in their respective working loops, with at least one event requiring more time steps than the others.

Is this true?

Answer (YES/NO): NO